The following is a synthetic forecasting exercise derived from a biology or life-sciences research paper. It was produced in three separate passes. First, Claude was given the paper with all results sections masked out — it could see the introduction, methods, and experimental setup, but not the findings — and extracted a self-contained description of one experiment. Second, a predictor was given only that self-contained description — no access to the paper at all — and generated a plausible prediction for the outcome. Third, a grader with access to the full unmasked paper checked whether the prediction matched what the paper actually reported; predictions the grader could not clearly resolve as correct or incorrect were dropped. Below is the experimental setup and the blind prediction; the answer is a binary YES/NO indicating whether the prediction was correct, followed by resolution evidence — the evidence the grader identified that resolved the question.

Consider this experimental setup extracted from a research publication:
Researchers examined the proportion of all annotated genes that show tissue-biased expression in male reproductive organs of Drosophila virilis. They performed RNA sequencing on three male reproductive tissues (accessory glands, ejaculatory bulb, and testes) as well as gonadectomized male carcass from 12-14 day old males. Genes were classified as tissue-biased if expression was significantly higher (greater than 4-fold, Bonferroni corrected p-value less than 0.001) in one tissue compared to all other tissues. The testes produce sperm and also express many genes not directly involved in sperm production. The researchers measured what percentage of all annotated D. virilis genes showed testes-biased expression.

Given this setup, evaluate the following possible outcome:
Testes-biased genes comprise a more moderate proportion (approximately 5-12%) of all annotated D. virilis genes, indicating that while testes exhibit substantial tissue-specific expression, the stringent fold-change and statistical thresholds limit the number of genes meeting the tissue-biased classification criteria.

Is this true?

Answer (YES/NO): NO